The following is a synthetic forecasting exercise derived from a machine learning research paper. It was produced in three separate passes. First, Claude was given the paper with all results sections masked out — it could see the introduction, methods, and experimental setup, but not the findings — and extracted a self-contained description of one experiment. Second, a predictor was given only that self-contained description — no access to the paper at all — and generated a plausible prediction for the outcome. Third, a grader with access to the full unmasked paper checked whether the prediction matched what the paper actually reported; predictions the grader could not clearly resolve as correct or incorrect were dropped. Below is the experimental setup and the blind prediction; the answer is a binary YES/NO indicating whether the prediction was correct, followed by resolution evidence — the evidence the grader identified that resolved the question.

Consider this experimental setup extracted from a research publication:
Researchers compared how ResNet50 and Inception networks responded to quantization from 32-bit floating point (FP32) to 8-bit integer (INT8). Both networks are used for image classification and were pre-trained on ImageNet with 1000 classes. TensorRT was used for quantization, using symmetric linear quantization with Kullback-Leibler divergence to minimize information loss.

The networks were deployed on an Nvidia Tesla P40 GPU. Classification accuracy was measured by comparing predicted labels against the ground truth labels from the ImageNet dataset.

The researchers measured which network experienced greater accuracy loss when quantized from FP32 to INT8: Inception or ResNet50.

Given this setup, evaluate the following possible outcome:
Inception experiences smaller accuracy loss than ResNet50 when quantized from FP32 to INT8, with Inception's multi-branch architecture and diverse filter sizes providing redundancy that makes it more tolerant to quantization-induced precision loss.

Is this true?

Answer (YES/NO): YES